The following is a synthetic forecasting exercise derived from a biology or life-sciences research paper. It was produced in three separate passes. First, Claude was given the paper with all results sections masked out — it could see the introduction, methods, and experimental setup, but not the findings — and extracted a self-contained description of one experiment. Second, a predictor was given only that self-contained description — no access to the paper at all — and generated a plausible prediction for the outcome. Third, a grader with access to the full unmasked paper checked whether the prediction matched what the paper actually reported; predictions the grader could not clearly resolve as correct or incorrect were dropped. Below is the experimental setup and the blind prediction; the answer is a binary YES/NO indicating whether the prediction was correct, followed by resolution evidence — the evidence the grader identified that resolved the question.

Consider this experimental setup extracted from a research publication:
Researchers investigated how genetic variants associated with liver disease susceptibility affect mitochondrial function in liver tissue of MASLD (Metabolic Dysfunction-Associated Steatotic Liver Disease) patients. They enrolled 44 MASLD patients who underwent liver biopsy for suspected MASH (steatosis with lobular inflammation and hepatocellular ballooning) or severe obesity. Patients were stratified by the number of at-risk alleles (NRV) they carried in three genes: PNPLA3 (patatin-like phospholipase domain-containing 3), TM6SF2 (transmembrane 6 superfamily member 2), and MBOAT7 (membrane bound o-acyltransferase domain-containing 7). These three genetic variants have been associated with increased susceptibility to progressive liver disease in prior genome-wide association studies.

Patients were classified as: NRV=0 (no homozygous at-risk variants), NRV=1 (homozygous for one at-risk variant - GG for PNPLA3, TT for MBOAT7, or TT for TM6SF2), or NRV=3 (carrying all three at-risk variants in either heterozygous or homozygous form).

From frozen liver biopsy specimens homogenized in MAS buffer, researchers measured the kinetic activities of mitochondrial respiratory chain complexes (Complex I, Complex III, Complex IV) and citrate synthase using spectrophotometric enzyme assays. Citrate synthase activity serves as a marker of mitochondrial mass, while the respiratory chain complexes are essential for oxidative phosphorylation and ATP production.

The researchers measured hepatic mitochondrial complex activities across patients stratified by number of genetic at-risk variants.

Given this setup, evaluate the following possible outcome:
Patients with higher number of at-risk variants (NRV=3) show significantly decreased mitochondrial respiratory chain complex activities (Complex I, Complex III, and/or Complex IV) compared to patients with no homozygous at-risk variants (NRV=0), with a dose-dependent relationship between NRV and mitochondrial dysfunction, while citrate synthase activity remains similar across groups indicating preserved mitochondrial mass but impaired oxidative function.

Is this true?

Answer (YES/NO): NO